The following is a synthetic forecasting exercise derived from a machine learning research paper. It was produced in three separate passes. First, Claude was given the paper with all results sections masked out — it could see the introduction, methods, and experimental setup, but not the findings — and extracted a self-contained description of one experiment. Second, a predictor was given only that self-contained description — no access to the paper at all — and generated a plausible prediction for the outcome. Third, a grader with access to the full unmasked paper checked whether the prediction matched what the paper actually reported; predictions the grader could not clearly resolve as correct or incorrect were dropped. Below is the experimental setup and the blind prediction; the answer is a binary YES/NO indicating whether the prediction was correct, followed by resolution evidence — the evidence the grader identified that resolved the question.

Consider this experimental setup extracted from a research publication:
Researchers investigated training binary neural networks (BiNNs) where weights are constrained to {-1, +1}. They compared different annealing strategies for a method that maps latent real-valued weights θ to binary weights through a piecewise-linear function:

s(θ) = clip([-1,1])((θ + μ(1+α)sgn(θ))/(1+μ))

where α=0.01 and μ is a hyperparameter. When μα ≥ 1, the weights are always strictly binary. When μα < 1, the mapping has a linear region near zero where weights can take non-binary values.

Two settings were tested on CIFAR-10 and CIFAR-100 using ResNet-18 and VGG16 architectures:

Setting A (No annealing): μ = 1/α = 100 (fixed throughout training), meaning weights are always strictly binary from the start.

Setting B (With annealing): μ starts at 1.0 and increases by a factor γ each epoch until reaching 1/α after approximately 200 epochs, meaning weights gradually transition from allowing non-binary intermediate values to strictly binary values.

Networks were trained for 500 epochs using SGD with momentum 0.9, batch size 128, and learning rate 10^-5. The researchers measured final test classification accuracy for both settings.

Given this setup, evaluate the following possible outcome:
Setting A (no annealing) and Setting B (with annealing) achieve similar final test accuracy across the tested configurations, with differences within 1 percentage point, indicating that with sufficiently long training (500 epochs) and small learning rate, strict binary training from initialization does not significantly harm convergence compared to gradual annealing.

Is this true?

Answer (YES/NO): YES